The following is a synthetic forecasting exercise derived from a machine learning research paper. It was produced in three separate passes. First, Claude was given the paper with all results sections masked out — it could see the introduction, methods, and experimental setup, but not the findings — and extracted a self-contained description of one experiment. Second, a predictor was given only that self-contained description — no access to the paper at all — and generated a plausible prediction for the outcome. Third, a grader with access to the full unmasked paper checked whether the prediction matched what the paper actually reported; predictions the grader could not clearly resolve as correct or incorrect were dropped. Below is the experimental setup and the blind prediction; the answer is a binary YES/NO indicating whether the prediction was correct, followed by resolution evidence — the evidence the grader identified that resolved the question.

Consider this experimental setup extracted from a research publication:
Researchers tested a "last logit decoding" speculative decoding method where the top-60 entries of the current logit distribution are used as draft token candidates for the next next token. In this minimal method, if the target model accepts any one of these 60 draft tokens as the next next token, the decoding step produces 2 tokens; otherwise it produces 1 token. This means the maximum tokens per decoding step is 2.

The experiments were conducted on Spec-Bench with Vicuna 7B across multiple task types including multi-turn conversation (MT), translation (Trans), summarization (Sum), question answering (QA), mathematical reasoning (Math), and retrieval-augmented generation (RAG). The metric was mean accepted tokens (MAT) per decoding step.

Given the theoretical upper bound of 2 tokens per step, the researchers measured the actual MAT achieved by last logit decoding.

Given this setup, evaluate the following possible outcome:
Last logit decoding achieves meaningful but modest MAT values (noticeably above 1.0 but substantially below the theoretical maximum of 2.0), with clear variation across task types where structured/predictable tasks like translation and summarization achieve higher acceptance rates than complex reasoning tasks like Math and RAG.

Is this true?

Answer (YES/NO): NO